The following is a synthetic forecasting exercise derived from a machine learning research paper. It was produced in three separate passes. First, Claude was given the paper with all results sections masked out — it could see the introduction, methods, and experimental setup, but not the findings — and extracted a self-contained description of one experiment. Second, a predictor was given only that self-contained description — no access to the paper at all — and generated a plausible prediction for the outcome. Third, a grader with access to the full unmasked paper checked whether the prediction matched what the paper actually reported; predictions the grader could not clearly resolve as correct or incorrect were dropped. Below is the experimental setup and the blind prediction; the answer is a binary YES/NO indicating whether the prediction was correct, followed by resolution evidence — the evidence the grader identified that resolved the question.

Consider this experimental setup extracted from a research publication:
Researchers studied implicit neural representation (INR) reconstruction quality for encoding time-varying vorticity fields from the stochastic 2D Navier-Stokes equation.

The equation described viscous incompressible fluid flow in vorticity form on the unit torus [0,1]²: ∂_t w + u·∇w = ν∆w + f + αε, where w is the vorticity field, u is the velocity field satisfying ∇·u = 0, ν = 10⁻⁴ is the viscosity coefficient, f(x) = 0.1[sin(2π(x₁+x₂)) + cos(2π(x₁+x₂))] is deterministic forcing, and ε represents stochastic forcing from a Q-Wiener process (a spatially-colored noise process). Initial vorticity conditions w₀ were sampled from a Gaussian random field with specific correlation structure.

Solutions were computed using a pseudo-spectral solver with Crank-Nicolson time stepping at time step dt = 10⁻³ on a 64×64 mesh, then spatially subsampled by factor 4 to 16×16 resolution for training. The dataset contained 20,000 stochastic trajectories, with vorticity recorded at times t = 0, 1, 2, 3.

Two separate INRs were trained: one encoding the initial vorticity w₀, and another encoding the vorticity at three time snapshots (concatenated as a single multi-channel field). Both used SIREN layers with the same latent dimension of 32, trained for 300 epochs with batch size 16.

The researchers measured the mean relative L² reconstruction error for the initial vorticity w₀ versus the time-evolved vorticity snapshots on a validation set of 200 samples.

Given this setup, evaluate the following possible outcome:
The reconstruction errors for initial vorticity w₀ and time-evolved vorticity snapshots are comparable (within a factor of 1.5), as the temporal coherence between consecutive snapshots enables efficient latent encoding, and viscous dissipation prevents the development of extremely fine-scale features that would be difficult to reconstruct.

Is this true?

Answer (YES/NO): NO